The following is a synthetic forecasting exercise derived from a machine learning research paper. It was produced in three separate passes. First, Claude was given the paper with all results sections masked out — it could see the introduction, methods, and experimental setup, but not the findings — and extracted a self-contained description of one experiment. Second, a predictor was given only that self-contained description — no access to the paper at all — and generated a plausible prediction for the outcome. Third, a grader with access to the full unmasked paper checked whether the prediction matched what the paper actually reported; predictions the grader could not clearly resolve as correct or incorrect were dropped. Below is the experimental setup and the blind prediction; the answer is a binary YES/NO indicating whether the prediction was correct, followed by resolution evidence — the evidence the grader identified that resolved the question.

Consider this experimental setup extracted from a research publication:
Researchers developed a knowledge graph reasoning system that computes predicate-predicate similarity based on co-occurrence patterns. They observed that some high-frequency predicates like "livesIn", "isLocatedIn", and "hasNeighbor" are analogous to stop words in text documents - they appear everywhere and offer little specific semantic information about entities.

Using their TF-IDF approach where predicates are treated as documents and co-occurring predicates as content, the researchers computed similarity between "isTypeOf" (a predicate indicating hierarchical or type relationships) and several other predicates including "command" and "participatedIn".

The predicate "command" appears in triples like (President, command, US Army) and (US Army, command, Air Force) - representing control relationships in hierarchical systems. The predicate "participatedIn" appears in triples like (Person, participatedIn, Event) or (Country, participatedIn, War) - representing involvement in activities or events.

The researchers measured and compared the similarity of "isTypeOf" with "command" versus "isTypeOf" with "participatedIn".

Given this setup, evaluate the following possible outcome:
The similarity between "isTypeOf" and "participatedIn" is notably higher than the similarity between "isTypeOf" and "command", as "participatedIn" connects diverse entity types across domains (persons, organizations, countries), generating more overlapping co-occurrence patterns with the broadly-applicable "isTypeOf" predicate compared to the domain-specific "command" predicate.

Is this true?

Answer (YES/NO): YES